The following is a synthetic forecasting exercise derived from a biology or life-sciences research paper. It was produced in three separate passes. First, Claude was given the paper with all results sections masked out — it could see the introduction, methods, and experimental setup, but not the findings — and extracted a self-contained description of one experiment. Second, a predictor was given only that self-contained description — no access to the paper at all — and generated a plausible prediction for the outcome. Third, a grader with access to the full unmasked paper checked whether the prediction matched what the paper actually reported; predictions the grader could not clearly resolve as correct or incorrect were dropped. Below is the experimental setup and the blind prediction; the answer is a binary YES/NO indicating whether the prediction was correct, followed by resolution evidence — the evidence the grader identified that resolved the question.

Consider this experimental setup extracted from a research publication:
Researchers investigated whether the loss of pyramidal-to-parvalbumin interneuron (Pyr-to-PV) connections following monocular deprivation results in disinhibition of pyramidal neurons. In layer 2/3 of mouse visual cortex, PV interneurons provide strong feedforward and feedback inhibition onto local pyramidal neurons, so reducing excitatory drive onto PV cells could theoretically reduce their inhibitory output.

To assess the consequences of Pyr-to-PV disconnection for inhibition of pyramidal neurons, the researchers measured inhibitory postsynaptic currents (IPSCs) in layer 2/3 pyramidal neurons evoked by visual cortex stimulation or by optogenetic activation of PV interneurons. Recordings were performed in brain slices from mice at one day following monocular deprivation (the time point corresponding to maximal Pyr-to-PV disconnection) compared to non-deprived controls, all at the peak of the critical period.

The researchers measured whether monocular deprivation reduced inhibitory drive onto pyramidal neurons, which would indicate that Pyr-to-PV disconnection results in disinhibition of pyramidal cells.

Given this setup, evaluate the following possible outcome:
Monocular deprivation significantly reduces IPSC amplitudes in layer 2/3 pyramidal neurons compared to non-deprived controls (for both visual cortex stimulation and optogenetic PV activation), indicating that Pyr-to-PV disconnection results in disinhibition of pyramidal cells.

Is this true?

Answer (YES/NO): NO